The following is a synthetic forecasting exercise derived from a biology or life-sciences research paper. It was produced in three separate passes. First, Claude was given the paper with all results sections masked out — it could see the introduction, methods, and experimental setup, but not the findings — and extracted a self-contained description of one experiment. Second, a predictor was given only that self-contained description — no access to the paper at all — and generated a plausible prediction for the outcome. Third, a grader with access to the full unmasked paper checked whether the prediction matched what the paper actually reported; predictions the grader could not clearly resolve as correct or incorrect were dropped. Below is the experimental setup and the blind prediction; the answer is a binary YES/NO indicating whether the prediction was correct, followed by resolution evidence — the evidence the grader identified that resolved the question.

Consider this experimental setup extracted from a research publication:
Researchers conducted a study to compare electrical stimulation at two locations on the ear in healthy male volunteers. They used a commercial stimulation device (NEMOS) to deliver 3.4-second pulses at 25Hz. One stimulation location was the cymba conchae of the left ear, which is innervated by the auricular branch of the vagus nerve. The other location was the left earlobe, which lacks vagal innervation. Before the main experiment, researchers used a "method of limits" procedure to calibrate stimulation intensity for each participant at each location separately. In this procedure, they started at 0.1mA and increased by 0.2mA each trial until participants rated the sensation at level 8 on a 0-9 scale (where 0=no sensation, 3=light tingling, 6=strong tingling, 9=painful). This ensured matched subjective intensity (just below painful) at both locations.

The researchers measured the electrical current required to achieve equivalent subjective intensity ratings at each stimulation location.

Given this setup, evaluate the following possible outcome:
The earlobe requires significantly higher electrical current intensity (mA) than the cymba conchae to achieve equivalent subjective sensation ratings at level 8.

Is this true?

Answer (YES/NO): YES